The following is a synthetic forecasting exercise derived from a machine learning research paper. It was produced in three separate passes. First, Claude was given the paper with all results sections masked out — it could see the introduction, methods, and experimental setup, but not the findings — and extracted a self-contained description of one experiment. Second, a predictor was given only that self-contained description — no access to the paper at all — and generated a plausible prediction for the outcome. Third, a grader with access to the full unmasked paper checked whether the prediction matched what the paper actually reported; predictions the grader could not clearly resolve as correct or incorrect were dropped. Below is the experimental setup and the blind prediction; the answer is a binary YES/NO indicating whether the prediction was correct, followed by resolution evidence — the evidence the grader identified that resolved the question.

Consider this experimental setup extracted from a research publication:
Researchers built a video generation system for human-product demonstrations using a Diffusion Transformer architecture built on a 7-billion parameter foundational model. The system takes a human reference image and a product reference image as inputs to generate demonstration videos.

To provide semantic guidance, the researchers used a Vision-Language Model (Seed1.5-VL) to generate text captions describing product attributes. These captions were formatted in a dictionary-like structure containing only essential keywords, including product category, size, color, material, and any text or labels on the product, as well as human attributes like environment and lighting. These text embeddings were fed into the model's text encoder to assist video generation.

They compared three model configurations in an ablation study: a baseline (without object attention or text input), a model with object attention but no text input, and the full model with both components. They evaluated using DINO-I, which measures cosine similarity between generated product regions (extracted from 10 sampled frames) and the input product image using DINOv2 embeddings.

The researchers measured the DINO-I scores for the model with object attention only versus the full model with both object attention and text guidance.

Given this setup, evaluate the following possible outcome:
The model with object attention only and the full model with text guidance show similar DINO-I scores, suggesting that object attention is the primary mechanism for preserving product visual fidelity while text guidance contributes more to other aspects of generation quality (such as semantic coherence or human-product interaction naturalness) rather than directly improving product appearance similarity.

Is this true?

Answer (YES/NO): NO